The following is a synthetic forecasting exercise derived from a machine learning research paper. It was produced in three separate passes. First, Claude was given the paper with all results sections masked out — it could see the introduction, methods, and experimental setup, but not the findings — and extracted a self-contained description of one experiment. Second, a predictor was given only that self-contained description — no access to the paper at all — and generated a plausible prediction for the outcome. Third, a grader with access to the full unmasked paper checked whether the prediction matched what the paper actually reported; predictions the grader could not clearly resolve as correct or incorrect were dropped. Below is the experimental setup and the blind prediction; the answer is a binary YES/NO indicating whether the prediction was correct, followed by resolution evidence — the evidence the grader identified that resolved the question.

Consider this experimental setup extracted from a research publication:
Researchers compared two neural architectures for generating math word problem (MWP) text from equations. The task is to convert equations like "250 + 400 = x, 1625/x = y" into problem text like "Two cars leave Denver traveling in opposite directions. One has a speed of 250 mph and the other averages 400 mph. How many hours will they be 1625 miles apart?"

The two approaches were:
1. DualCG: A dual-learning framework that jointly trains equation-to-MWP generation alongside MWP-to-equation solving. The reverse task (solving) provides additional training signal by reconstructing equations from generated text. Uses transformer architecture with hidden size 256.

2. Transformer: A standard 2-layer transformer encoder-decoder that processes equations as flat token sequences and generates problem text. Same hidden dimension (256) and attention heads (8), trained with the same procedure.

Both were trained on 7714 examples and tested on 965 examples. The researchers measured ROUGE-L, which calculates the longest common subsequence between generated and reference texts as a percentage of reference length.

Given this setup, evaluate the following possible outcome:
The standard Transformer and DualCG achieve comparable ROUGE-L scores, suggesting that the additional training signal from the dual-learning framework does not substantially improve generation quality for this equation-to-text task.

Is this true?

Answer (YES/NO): YES